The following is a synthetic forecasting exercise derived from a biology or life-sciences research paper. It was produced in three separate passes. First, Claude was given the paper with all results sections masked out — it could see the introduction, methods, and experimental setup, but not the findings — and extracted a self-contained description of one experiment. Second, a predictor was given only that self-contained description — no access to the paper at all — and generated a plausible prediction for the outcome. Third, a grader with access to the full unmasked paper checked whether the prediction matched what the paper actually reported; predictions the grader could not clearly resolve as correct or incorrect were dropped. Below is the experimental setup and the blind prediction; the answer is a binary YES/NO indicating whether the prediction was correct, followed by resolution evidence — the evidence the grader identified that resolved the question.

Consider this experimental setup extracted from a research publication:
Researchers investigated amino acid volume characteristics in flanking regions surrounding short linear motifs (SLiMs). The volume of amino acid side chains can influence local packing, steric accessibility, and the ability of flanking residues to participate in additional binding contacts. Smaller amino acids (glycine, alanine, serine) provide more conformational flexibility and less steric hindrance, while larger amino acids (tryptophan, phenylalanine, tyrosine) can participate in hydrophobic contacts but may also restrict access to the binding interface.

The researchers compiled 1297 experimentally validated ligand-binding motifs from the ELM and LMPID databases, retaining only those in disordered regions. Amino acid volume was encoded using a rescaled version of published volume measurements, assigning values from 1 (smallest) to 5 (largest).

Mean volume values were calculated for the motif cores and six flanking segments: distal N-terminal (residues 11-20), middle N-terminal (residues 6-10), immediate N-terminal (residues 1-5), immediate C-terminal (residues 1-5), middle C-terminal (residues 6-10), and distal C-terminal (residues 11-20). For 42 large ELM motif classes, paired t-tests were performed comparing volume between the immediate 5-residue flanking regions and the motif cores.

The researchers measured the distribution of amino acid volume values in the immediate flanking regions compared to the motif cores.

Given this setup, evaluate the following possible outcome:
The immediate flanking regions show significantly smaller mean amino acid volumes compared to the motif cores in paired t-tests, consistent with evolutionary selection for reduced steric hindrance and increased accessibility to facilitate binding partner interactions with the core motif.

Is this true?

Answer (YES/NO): NO